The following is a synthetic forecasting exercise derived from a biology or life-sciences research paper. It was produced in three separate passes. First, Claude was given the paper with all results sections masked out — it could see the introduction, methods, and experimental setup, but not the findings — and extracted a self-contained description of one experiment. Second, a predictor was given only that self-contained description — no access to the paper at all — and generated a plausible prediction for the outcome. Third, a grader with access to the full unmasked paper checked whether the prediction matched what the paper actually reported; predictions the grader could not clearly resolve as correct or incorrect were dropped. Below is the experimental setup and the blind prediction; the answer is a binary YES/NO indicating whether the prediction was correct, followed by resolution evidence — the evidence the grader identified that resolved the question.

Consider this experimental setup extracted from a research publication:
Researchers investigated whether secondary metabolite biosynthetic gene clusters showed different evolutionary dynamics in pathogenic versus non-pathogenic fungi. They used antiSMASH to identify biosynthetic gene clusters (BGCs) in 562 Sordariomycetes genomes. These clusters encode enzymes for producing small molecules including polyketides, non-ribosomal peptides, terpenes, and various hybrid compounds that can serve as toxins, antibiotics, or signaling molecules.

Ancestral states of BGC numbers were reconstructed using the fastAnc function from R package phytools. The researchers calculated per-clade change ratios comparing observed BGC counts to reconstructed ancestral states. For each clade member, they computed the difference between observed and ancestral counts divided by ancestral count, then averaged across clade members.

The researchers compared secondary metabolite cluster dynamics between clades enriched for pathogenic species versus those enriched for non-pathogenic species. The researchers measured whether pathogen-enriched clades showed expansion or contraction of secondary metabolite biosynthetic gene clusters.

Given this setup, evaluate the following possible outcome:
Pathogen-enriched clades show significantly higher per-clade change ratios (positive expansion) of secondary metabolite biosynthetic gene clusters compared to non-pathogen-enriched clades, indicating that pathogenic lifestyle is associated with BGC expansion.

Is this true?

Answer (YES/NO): YES